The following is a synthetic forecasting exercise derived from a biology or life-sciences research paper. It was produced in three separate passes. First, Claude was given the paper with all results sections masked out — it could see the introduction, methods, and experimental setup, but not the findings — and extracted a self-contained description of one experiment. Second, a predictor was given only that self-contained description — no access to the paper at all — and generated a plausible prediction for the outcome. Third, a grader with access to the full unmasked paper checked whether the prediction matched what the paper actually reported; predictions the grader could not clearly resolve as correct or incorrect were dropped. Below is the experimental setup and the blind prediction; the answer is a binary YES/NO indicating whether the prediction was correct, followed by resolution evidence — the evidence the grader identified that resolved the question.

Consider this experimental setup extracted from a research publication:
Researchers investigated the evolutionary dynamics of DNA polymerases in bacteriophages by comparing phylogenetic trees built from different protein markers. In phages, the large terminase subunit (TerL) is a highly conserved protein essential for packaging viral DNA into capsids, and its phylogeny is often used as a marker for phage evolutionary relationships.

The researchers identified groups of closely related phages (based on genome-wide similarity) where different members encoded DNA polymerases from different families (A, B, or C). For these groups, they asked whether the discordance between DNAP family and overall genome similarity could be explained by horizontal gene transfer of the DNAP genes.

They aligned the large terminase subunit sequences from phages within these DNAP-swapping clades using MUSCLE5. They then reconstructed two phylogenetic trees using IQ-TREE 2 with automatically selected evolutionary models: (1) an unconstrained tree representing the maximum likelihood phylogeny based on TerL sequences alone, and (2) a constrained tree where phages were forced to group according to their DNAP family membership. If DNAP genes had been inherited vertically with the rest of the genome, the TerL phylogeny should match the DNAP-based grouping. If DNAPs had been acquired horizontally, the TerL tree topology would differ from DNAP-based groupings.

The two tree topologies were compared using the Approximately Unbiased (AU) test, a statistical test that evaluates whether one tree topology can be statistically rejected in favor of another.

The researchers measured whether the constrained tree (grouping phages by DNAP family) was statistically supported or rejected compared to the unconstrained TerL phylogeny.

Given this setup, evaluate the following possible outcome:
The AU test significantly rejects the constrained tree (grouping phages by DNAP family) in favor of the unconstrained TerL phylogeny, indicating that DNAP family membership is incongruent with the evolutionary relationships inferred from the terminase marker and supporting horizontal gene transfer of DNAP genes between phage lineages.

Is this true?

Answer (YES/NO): YES